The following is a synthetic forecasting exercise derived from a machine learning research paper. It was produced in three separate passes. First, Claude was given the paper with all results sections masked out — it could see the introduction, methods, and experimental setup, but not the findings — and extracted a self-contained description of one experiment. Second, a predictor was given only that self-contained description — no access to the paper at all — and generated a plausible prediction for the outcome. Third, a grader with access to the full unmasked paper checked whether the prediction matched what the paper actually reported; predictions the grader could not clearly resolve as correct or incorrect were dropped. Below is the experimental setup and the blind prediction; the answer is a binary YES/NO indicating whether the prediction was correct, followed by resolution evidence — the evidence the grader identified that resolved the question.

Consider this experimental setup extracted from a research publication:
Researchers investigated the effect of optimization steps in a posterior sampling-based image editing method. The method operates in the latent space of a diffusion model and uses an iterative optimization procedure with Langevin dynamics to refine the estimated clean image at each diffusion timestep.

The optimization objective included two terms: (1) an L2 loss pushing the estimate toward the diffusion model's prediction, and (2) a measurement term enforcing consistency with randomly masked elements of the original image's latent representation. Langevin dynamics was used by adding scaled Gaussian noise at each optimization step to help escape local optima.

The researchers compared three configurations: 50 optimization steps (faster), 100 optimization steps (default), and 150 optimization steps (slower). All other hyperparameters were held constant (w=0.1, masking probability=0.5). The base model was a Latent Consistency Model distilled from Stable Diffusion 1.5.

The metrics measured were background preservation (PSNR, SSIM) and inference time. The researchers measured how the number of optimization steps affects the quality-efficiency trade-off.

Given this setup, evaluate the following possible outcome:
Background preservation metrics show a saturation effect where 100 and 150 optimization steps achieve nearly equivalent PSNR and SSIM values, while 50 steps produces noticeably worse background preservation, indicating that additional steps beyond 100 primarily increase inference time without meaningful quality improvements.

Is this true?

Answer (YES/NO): NO